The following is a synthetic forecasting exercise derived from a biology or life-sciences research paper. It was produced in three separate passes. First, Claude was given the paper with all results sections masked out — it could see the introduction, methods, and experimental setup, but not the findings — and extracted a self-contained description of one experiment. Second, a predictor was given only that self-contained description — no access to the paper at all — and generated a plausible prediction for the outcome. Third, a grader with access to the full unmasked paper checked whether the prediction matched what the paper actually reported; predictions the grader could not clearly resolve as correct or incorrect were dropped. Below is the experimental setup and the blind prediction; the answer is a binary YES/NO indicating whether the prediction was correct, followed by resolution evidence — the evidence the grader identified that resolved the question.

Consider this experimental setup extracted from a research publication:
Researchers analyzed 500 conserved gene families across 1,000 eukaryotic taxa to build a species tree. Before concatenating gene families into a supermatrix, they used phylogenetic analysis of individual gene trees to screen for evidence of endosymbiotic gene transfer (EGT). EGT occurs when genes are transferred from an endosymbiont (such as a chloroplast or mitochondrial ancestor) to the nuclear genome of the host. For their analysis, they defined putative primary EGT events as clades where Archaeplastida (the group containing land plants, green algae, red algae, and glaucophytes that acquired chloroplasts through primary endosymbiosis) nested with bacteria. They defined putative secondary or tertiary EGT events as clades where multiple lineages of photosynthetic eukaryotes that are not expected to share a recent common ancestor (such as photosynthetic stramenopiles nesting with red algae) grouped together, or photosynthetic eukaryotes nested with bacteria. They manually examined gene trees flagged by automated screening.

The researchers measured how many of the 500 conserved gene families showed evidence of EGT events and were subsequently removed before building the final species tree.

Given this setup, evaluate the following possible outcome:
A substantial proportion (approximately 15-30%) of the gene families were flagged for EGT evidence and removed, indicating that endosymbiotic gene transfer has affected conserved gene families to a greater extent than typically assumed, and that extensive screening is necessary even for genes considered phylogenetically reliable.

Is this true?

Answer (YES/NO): YES